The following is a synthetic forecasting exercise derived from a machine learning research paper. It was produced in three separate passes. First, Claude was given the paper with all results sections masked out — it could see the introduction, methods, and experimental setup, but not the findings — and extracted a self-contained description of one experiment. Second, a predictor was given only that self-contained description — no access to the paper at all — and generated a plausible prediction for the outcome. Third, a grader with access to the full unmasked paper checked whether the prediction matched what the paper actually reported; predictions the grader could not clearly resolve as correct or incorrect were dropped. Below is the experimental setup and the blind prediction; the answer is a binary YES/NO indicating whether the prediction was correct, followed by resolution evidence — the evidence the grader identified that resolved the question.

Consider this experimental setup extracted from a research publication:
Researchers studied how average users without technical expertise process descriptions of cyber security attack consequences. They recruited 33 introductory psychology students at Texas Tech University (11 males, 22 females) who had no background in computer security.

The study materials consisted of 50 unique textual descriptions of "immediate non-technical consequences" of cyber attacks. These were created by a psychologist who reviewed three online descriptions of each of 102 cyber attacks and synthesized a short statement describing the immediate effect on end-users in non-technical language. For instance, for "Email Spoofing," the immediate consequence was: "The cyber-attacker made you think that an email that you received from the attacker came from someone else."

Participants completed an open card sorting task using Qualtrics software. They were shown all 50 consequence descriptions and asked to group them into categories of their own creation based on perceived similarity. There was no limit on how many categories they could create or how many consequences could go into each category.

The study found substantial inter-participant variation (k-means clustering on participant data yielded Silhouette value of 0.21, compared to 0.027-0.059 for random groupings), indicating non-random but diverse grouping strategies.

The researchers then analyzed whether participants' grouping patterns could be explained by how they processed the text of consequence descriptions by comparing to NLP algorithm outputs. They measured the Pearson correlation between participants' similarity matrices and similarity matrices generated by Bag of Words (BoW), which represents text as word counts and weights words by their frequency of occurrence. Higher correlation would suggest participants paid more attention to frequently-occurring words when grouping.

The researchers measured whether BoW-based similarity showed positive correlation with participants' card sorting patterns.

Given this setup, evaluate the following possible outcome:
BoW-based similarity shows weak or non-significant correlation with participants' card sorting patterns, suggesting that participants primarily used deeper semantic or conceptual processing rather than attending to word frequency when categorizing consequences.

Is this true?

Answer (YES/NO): NO